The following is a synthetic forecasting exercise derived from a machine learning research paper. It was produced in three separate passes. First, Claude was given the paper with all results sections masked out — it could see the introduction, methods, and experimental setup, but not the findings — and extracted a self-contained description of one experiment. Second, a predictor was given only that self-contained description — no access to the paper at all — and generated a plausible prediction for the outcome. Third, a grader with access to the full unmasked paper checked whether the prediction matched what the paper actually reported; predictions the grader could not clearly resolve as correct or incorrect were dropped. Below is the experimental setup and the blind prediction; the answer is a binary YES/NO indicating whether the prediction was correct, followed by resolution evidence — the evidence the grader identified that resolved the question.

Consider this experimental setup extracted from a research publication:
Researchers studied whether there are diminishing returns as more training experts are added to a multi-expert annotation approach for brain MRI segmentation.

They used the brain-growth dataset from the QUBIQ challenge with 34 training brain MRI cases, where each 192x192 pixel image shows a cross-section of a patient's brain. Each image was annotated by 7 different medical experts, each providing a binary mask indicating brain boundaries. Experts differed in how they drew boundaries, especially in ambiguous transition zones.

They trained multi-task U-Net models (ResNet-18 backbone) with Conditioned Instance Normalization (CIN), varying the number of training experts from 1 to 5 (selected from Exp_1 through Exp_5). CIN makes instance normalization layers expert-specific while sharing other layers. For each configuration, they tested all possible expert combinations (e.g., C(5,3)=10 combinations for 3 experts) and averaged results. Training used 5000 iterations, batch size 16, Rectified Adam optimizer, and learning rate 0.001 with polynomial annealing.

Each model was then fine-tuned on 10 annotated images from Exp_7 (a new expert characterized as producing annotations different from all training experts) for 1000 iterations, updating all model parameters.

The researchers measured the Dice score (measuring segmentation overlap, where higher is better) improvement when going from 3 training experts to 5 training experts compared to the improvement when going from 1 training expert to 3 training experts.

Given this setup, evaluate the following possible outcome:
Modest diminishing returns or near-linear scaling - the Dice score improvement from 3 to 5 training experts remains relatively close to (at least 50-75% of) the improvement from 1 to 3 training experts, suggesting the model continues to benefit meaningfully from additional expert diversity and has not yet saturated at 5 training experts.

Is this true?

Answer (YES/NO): YES